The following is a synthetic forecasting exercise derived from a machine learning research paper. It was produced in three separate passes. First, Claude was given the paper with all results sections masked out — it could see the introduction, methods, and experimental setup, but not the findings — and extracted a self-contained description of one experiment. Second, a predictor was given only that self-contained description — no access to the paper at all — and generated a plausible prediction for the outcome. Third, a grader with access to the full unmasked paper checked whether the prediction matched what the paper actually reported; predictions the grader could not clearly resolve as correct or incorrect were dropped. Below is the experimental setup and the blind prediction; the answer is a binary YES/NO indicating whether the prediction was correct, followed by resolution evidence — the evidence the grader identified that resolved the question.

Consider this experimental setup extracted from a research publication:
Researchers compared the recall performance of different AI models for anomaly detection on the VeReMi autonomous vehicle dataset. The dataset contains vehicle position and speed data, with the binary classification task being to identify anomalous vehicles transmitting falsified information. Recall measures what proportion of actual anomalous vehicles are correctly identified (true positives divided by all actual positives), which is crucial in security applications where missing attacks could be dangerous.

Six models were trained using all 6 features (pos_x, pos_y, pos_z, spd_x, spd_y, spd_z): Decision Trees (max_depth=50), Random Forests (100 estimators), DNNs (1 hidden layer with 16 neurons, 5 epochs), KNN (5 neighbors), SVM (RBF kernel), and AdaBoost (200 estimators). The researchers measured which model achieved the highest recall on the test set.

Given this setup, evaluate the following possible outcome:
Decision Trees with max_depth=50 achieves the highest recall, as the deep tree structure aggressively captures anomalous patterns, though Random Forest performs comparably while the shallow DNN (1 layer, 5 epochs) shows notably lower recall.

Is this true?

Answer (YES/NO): NO